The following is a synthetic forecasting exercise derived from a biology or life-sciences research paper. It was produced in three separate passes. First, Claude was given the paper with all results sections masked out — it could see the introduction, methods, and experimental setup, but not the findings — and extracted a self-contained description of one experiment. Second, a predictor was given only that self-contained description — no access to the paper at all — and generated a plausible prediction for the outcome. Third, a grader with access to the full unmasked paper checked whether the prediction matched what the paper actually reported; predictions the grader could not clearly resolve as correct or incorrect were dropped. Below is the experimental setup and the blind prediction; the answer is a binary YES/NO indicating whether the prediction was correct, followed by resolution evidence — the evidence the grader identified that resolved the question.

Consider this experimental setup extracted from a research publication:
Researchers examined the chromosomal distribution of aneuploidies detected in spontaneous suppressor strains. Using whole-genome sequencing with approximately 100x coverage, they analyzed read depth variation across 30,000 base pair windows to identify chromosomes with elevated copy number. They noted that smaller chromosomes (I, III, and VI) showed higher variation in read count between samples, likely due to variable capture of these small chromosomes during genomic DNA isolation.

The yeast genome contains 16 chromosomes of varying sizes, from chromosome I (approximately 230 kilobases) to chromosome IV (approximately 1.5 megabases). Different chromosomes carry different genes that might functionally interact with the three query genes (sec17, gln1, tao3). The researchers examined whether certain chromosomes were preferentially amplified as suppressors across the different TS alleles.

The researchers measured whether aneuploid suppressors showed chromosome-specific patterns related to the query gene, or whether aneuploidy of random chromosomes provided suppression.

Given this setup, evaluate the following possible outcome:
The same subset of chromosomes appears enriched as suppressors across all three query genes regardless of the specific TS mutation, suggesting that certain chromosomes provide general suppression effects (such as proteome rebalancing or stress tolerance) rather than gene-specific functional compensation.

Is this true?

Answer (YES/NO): NO